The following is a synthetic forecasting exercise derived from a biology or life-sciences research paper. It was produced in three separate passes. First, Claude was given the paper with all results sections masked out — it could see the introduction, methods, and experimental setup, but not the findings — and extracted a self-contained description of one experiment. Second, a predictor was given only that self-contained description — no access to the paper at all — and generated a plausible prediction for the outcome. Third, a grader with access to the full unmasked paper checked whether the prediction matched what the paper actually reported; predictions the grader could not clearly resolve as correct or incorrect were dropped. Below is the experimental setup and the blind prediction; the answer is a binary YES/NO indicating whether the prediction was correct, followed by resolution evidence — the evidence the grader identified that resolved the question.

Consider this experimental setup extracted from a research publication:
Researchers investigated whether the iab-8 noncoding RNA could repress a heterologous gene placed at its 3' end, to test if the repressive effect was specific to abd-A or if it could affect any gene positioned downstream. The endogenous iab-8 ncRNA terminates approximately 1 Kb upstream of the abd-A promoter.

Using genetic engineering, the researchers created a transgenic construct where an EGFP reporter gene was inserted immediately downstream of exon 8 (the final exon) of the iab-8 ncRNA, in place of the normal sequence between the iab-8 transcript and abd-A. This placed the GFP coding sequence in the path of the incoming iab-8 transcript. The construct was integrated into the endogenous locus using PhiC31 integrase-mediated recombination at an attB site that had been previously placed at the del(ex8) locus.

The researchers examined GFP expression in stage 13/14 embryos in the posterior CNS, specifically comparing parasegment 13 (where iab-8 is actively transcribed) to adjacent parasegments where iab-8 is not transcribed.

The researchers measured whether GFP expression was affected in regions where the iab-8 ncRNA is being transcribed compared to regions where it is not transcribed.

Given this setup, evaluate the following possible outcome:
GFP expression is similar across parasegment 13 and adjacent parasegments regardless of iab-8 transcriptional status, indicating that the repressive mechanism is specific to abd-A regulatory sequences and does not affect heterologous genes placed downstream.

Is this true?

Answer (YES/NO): NO